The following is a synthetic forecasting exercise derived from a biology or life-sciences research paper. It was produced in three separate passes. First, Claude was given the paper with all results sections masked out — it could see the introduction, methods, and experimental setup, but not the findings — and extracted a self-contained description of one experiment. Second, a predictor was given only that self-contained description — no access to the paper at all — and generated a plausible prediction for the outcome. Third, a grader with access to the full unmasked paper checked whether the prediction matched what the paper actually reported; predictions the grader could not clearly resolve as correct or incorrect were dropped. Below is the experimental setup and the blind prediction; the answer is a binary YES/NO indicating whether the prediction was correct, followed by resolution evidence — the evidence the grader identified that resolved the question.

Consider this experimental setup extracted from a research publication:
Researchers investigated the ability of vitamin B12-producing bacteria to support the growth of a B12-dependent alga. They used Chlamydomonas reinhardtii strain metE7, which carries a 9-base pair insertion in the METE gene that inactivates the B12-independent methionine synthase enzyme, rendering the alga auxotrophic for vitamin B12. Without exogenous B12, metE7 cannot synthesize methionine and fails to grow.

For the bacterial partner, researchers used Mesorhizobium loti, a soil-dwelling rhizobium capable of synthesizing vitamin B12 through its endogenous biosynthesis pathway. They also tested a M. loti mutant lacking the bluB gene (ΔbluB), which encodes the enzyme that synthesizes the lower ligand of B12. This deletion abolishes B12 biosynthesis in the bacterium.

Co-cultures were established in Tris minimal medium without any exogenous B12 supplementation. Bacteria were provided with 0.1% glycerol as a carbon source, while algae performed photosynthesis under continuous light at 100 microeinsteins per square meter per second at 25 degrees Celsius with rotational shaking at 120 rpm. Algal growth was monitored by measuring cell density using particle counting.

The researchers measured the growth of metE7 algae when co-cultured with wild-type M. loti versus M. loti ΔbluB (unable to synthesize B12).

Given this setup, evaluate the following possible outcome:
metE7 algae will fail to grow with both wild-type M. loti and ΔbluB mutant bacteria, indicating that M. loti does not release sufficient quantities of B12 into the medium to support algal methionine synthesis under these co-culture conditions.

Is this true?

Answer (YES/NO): NO